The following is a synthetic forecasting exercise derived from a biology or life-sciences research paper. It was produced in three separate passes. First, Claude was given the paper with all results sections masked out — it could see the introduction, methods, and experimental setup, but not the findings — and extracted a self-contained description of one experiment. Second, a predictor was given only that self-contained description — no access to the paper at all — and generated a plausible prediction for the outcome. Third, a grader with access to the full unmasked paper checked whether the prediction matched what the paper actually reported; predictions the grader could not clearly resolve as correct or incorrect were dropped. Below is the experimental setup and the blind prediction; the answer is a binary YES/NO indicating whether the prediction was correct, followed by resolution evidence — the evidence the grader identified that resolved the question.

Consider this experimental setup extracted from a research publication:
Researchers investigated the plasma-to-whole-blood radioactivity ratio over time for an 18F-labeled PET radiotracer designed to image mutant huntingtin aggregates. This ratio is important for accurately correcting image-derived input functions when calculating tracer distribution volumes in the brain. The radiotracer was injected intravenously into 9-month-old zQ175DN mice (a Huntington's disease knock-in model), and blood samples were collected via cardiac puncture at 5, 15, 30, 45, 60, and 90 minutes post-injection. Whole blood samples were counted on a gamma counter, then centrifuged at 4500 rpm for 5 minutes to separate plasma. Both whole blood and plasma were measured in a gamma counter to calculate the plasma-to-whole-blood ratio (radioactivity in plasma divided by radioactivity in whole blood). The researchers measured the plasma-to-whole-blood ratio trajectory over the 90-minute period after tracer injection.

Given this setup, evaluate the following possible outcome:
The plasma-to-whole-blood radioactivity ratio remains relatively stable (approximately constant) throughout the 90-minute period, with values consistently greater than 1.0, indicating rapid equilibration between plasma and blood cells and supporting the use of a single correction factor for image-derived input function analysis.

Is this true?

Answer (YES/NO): NO